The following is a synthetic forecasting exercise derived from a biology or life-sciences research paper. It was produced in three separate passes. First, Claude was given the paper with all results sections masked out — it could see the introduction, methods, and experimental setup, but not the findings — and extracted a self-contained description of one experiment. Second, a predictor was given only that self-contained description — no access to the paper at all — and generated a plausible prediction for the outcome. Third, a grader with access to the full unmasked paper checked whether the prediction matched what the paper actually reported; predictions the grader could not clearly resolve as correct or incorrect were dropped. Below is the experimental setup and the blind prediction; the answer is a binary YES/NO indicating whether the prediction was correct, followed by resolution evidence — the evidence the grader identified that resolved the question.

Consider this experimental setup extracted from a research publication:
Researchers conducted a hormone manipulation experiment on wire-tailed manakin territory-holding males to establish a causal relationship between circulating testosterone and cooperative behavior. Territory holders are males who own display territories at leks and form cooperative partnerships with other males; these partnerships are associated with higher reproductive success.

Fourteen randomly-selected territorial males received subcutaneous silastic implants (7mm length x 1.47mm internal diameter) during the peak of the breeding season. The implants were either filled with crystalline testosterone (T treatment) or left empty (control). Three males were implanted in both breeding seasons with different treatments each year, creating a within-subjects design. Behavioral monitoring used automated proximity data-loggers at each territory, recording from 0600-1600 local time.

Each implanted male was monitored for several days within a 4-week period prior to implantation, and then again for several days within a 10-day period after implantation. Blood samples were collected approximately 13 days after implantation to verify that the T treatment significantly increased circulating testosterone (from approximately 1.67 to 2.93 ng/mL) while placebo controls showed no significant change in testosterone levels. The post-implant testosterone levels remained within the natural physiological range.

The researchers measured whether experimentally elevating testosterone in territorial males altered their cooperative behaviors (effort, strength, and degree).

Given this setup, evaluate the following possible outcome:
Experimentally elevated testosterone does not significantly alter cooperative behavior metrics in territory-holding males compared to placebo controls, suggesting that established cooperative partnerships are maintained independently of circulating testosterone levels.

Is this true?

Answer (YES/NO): NO